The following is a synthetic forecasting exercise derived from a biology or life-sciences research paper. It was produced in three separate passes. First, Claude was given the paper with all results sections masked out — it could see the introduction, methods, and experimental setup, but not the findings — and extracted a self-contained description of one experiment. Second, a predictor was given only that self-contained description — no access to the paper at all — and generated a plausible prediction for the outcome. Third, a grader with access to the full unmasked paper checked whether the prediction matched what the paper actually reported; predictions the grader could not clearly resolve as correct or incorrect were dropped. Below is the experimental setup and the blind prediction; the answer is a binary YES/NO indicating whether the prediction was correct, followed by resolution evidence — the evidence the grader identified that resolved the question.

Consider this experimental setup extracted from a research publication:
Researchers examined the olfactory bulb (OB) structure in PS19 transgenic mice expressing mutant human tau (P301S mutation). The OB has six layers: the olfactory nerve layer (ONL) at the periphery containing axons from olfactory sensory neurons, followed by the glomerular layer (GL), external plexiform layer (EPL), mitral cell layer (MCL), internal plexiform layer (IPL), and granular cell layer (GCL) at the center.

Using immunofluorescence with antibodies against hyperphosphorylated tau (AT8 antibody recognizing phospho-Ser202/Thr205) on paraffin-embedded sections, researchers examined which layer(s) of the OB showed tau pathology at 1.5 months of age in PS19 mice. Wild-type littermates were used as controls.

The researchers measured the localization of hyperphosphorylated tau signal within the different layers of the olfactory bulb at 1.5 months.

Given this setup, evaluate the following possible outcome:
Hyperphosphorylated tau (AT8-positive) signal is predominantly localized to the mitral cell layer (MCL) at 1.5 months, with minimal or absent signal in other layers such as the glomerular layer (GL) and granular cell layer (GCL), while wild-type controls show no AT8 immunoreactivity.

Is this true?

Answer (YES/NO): NO